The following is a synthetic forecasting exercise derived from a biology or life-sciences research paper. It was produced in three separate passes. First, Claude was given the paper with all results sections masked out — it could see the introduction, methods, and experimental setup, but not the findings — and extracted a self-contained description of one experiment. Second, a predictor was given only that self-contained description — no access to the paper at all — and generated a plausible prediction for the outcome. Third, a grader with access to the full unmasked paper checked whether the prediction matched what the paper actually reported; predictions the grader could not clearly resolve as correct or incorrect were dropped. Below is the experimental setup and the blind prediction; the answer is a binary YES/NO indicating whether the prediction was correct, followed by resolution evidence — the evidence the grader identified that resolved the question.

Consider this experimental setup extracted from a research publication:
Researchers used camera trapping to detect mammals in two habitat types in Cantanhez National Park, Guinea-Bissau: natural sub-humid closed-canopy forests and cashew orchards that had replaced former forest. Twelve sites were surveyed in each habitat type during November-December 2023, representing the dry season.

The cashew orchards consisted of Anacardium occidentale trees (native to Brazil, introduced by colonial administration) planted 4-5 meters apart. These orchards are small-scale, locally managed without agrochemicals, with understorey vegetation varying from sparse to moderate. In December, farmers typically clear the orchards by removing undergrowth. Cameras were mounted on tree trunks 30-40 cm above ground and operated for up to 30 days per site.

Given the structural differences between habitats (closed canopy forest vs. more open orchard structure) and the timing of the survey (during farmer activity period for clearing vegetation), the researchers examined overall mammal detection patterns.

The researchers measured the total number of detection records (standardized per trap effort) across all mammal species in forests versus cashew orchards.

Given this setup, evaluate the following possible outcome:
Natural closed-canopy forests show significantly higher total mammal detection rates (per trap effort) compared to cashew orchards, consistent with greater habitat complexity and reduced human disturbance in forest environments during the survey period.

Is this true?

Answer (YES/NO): NO